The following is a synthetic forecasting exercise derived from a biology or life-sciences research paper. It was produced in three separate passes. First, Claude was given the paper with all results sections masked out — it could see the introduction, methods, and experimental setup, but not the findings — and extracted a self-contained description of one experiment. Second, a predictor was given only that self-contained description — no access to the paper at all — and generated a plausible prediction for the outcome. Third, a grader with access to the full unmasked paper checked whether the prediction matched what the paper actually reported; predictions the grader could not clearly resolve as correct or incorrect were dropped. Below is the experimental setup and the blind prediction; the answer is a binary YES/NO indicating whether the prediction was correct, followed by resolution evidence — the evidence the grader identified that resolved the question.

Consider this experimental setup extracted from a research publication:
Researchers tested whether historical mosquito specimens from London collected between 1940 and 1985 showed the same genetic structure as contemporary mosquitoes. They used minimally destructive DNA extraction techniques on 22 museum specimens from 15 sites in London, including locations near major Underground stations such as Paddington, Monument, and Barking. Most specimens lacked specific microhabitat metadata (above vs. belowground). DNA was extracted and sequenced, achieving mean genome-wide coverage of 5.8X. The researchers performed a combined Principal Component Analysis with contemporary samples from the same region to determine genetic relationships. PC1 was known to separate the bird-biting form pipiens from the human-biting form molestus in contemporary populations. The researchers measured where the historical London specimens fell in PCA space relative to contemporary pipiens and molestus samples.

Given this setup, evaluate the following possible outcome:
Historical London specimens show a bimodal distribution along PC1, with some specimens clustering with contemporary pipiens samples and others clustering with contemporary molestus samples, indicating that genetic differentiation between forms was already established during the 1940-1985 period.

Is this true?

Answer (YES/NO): YES